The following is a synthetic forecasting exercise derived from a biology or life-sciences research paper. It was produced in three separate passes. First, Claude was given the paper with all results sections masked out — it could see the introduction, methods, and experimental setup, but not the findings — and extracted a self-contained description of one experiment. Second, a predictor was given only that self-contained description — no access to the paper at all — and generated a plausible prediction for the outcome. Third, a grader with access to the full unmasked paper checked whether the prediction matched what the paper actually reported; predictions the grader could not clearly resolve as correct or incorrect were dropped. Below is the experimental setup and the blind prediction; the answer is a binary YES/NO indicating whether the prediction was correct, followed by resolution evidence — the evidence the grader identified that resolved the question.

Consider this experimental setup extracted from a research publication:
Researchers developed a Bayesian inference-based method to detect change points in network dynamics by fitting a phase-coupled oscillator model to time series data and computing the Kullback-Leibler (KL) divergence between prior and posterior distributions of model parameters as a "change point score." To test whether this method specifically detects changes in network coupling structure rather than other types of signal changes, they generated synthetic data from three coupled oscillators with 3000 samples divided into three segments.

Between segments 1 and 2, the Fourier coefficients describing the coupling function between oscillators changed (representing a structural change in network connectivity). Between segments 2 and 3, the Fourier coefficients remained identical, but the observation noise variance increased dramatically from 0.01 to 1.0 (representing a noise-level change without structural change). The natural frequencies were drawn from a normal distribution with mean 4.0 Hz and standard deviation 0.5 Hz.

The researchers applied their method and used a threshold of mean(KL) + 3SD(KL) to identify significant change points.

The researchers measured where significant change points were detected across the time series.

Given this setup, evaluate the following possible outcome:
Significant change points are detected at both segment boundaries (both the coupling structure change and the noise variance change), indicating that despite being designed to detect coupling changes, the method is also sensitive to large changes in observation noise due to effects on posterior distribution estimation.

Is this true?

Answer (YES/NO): NO